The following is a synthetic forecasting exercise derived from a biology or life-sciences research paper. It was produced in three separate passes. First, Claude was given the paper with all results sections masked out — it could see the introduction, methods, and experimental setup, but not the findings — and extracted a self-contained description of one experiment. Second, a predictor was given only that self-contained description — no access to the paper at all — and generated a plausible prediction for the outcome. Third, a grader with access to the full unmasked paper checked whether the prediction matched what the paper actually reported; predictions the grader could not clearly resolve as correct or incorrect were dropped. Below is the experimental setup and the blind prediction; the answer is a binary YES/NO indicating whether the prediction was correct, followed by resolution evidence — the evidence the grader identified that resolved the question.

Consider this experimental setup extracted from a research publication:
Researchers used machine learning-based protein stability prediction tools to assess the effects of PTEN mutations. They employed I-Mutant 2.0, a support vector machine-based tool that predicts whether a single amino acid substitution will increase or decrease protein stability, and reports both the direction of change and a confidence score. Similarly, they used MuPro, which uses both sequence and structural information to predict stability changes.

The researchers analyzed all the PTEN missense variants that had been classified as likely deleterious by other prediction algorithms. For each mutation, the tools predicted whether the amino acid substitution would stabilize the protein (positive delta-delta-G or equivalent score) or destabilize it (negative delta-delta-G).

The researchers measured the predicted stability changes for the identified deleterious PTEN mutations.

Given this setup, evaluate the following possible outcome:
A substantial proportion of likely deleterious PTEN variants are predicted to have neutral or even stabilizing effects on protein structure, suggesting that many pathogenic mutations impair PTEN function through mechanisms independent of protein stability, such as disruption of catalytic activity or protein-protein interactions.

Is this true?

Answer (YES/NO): NO